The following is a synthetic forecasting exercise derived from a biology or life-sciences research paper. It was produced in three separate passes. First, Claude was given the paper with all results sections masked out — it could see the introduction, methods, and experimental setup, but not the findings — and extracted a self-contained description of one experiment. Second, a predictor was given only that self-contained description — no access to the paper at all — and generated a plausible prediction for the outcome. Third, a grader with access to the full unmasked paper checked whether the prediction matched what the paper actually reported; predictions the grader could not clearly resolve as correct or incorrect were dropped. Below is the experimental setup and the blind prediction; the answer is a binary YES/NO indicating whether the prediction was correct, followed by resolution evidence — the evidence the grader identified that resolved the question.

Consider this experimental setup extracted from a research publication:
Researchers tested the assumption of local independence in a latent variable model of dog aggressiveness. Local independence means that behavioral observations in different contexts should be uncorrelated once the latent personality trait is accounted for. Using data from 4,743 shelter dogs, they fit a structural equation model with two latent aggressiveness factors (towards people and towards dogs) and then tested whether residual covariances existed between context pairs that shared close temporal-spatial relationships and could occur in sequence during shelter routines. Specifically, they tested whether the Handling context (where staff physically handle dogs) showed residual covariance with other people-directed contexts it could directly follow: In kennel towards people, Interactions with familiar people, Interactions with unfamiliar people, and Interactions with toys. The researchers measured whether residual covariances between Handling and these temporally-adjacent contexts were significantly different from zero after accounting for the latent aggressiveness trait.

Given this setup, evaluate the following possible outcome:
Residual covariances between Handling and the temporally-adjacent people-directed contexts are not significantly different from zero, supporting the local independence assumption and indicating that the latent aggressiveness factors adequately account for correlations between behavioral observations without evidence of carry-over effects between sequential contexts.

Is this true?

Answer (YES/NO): NO